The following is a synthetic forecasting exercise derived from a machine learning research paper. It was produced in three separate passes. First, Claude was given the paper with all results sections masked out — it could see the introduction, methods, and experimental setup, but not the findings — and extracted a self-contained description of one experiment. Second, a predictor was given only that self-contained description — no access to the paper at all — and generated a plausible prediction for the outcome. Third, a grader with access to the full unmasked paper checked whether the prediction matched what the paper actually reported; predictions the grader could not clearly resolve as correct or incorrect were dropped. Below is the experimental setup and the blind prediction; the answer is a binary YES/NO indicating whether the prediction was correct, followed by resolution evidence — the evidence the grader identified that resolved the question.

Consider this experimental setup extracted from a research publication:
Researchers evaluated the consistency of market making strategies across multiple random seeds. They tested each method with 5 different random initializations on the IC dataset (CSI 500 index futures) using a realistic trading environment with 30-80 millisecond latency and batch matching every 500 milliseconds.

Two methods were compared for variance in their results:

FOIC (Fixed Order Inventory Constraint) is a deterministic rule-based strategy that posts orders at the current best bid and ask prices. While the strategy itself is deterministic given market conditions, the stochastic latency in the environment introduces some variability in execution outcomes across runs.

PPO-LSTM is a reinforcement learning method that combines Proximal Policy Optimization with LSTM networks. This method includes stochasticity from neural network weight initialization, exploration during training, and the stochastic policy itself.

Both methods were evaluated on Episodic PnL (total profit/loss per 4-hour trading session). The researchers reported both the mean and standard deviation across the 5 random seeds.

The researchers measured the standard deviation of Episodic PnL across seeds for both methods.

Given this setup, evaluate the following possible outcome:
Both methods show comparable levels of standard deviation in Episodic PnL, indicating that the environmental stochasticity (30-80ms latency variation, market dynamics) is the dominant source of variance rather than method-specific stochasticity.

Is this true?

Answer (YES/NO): NO